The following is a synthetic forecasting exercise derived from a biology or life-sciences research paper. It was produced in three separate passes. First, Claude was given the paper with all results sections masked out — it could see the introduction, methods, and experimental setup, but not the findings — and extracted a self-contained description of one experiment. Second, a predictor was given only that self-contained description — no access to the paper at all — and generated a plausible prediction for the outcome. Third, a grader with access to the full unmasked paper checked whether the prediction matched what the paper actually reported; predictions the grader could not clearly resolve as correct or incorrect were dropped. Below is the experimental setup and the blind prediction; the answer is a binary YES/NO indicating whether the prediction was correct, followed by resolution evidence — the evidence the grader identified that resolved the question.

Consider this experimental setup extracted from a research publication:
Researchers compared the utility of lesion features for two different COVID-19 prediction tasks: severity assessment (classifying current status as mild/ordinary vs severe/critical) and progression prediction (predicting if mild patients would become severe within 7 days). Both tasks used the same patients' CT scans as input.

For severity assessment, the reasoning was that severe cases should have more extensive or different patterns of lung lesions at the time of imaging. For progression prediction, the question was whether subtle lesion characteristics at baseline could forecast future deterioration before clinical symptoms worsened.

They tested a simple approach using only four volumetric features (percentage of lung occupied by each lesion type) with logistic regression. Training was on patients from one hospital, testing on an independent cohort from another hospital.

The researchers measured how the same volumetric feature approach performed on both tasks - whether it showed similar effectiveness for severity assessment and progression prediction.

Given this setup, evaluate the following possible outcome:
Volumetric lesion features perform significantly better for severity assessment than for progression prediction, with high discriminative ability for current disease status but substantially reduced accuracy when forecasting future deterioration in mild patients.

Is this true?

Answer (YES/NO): YES